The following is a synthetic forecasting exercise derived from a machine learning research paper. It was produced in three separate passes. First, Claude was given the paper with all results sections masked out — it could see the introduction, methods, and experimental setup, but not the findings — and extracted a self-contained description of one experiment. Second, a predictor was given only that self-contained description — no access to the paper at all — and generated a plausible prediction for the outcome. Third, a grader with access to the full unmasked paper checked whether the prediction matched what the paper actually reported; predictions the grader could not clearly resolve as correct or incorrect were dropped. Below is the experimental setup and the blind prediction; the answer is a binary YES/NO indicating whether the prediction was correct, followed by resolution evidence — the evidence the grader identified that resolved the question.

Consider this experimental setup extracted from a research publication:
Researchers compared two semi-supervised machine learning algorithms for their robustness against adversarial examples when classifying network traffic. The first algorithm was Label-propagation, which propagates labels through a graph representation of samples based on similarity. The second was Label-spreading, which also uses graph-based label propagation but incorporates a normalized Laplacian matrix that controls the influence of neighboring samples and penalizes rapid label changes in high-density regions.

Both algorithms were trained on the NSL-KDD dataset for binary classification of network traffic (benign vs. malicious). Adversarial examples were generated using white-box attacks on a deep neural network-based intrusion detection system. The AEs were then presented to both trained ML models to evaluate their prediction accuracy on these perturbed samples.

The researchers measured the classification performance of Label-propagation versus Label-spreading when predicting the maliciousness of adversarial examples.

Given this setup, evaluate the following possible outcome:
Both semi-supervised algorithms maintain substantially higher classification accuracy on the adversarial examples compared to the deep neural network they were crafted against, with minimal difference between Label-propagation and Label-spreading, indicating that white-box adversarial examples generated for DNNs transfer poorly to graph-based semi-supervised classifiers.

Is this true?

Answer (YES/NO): NO